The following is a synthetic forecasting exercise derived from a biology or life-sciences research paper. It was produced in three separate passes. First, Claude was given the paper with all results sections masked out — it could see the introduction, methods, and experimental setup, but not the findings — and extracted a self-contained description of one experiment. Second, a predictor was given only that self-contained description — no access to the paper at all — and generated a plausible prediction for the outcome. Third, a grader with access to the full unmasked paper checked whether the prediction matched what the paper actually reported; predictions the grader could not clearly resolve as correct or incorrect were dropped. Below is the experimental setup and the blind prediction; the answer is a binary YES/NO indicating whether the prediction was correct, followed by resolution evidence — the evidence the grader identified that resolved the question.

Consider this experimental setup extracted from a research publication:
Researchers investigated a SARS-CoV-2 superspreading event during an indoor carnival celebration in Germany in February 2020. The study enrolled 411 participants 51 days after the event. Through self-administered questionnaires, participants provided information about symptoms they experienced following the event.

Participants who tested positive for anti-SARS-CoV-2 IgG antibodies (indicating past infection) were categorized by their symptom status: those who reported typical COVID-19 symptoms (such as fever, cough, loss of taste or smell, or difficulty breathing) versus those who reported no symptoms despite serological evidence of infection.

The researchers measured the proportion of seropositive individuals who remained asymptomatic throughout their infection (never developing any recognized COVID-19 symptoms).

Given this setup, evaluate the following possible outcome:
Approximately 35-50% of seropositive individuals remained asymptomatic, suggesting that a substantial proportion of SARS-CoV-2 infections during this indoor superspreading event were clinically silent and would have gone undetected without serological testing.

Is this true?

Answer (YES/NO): NO